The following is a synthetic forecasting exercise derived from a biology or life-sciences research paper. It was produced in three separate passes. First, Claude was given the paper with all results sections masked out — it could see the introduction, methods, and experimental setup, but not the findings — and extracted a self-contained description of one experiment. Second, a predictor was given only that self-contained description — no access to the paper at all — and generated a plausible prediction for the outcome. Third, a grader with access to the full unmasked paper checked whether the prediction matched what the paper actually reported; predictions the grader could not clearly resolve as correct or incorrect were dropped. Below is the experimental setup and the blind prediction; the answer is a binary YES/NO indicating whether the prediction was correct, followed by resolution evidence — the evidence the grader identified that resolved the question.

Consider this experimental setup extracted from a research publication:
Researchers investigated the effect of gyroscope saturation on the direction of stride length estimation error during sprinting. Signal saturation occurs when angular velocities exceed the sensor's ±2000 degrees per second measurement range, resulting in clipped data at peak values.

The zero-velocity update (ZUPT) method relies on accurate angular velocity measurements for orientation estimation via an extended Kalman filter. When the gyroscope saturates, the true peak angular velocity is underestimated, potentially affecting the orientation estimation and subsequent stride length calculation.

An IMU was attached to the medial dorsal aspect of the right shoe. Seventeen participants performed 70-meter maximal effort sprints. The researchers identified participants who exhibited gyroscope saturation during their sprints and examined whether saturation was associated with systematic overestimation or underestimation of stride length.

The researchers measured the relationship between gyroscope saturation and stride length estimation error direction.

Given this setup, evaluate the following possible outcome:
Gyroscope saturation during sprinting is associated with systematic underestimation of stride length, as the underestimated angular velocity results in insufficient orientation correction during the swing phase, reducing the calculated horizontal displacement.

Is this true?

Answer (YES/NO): YES